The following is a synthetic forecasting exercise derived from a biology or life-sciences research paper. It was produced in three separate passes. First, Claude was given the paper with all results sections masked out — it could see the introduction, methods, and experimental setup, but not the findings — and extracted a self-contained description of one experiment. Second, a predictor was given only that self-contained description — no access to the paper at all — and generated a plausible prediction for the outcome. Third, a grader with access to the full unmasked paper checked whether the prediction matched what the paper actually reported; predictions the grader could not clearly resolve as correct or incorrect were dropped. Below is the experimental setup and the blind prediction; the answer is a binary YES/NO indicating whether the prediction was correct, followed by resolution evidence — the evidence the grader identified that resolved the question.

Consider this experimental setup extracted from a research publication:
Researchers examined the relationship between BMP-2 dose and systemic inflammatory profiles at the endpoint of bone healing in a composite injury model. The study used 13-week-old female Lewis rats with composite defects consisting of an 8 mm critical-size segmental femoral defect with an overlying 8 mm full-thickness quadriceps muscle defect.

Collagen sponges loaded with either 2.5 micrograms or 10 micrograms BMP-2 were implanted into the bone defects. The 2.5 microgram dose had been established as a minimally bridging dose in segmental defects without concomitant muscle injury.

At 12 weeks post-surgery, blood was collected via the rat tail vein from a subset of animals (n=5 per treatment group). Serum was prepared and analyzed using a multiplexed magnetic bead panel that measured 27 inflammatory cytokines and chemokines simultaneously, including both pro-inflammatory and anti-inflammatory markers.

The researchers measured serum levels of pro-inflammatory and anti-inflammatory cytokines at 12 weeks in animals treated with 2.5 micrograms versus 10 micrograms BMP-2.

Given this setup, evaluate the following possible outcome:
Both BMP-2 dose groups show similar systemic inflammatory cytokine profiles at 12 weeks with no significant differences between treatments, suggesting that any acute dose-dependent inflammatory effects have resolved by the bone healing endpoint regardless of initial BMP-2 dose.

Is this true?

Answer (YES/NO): NO